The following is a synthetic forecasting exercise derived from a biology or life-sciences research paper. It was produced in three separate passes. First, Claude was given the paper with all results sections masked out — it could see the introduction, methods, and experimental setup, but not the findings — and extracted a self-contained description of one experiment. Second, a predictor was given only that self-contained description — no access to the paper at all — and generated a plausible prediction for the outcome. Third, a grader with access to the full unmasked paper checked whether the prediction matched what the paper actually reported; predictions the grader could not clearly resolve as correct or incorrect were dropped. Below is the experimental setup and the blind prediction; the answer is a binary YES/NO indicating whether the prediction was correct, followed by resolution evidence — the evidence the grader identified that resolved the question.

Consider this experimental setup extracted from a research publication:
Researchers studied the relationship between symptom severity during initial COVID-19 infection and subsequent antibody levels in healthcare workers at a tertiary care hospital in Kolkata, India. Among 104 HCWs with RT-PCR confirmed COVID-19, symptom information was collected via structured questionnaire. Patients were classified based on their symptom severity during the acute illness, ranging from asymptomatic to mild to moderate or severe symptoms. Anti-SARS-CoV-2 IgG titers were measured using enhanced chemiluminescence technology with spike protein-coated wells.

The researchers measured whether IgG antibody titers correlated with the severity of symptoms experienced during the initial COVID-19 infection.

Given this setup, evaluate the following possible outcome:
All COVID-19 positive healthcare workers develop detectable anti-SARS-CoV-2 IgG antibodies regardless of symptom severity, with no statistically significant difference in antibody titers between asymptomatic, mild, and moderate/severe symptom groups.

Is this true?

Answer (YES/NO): NO